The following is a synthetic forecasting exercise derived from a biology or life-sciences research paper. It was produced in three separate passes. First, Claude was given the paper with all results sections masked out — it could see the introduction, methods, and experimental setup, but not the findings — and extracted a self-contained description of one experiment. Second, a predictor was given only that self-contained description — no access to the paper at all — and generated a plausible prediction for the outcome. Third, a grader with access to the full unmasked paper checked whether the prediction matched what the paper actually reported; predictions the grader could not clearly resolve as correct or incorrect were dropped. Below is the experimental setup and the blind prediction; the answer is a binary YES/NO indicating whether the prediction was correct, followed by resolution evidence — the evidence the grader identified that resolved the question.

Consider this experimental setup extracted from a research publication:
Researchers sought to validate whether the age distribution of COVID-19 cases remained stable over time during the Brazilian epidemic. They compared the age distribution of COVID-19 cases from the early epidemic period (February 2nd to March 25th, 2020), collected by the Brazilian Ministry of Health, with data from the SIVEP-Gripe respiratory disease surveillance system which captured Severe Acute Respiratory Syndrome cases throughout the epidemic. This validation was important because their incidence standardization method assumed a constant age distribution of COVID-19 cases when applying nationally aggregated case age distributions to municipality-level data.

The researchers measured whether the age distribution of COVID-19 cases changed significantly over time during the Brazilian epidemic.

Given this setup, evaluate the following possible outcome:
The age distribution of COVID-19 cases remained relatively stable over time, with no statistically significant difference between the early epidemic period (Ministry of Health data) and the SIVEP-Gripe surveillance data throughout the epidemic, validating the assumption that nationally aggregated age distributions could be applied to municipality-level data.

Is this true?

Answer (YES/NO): YES